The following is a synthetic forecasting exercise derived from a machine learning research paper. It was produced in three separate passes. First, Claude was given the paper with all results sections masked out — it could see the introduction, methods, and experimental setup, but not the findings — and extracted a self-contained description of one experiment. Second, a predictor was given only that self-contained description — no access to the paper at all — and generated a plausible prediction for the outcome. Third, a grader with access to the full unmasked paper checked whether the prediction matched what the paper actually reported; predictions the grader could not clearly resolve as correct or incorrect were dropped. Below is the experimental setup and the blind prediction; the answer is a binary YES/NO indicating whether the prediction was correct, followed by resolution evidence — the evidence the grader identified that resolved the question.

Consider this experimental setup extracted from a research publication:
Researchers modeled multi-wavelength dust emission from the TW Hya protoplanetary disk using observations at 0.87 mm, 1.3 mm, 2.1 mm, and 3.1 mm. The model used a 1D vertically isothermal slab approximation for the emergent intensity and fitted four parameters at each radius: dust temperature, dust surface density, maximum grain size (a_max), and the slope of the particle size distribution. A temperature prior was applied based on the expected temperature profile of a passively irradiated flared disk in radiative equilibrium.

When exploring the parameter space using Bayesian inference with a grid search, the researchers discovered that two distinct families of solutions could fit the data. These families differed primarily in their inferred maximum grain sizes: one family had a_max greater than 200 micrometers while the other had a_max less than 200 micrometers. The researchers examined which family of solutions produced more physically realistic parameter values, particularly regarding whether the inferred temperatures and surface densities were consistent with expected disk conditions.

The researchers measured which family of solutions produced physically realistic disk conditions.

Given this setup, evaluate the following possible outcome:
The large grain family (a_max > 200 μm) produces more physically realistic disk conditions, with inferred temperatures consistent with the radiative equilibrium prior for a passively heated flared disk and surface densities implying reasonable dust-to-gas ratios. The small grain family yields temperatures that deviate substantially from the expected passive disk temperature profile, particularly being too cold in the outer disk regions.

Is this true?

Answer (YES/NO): YES